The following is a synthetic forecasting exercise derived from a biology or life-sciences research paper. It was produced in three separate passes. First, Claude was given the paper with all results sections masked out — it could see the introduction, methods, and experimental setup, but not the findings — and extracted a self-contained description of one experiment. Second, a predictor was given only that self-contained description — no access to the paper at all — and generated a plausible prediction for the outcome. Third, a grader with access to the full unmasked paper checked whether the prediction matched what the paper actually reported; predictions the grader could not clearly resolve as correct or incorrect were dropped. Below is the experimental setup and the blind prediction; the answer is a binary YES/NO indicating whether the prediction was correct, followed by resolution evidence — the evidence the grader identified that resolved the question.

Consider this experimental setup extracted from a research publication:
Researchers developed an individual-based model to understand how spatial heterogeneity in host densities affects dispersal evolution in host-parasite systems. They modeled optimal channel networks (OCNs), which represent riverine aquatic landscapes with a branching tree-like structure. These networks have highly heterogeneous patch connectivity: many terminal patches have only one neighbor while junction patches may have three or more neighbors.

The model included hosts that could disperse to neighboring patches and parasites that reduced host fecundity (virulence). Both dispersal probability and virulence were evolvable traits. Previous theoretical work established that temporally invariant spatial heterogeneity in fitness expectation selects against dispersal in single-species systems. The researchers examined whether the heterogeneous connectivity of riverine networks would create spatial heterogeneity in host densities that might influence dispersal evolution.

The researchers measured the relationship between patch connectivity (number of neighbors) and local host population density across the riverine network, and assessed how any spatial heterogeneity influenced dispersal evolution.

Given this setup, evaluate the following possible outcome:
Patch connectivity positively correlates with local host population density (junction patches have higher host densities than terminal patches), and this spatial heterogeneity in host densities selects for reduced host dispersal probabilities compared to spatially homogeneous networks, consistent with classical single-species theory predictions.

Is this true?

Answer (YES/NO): YES